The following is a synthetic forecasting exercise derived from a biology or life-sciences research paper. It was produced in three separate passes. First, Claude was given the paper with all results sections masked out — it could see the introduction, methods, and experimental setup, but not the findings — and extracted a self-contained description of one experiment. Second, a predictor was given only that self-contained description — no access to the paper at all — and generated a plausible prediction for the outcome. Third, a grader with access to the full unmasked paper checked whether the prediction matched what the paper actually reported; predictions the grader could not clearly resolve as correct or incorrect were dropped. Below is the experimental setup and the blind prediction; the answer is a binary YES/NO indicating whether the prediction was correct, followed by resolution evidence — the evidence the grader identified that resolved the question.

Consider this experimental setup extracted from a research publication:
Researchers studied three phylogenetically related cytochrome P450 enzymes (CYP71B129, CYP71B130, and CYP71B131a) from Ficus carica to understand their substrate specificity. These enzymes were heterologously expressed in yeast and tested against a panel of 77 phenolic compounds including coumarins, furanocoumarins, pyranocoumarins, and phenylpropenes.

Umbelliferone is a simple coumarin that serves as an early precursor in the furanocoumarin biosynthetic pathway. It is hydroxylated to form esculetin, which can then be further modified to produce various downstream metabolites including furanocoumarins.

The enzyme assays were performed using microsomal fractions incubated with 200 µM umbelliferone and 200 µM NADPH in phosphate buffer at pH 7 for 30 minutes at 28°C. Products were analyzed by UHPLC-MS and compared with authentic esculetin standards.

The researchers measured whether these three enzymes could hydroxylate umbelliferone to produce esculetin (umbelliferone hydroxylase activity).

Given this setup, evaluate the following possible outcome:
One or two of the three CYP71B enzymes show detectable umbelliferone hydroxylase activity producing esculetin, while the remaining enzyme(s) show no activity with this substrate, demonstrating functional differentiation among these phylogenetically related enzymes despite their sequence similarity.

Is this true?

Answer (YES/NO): NO